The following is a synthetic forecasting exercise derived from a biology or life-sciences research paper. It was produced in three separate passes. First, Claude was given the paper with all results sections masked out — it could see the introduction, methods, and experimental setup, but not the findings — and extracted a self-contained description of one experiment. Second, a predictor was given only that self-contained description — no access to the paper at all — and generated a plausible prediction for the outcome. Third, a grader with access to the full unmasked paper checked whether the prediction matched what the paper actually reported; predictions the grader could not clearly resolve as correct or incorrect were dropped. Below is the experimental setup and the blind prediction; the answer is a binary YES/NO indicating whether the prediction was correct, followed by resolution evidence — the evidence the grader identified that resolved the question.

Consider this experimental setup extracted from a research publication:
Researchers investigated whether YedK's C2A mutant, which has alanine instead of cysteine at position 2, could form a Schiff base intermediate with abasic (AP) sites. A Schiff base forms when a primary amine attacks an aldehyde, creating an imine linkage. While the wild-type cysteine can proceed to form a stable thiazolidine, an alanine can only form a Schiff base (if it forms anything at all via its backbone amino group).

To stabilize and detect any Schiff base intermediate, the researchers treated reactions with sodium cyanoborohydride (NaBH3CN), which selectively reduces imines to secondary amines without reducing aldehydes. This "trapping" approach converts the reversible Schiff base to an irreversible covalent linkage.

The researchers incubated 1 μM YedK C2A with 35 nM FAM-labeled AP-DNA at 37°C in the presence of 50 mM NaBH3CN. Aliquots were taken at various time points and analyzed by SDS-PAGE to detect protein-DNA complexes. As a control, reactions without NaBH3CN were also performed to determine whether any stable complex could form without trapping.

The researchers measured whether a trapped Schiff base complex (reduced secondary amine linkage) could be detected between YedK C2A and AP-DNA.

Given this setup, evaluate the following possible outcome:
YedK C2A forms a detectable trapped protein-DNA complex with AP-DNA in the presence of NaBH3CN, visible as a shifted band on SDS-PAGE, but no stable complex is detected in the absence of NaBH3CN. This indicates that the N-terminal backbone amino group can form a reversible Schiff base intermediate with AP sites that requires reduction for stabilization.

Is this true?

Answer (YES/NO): YES